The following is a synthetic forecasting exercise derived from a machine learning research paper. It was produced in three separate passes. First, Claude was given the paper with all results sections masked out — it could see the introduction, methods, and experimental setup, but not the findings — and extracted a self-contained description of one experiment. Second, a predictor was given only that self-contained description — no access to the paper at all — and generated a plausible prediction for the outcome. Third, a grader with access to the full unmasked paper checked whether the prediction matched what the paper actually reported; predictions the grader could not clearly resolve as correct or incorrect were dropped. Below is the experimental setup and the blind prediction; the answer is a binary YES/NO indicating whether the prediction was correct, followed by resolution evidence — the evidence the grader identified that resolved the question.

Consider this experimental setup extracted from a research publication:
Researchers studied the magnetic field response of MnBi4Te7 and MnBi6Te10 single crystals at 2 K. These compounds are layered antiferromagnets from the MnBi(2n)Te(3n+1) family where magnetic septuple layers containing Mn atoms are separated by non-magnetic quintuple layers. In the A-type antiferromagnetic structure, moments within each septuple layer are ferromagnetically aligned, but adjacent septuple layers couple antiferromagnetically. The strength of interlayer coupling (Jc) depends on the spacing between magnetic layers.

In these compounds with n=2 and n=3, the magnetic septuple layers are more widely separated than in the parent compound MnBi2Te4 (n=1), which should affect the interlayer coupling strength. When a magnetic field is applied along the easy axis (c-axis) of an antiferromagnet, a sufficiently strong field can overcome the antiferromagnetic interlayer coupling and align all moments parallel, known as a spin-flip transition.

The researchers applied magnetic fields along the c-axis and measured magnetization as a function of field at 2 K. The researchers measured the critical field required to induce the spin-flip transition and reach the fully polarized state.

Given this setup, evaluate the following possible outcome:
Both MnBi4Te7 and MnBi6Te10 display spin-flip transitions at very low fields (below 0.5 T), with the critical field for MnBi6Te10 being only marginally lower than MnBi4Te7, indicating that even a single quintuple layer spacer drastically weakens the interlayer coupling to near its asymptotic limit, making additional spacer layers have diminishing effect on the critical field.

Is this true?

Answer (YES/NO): NO